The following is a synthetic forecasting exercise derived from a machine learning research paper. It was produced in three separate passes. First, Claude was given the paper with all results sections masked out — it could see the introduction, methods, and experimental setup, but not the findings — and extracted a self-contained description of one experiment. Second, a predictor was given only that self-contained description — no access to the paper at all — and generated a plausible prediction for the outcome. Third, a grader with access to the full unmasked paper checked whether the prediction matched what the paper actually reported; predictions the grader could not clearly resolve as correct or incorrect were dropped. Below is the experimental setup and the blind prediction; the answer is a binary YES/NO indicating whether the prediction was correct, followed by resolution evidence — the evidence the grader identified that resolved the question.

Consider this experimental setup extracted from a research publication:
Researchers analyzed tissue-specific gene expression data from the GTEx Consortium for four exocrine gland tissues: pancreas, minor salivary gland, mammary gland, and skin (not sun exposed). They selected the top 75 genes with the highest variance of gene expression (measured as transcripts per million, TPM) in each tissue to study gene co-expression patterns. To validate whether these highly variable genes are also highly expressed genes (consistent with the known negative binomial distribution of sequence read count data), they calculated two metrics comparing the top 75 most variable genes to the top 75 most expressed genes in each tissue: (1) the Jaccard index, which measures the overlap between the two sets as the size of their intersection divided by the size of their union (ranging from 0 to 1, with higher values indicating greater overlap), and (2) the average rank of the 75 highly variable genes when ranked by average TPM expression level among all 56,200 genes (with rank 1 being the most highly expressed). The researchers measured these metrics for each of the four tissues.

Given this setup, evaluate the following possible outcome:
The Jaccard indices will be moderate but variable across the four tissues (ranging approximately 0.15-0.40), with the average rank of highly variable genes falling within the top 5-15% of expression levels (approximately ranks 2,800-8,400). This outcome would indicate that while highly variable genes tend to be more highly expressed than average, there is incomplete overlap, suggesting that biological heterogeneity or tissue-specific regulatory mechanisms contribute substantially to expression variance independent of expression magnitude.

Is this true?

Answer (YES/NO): NO